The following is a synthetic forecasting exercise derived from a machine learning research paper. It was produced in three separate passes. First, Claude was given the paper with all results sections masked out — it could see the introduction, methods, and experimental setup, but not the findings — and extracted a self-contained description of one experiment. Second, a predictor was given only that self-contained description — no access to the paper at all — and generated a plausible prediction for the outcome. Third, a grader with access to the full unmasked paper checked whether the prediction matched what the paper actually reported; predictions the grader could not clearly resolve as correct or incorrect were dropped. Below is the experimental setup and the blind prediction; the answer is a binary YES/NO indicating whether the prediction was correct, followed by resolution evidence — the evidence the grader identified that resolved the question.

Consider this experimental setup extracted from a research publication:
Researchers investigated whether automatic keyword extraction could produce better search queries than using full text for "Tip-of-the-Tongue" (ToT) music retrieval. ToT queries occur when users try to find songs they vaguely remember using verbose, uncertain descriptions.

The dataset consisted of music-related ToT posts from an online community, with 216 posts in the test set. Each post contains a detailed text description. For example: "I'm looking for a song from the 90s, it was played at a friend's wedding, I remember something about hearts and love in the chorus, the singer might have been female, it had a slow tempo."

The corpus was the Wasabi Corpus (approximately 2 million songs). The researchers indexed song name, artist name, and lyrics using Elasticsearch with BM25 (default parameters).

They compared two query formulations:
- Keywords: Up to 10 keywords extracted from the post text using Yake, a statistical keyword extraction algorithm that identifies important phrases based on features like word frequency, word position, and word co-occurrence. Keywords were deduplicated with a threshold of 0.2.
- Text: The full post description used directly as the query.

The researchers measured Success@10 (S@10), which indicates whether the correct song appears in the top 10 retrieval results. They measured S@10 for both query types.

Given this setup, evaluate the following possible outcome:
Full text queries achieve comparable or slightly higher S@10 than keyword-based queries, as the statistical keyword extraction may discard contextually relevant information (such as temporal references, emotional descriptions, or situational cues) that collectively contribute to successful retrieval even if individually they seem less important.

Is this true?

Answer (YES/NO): NO